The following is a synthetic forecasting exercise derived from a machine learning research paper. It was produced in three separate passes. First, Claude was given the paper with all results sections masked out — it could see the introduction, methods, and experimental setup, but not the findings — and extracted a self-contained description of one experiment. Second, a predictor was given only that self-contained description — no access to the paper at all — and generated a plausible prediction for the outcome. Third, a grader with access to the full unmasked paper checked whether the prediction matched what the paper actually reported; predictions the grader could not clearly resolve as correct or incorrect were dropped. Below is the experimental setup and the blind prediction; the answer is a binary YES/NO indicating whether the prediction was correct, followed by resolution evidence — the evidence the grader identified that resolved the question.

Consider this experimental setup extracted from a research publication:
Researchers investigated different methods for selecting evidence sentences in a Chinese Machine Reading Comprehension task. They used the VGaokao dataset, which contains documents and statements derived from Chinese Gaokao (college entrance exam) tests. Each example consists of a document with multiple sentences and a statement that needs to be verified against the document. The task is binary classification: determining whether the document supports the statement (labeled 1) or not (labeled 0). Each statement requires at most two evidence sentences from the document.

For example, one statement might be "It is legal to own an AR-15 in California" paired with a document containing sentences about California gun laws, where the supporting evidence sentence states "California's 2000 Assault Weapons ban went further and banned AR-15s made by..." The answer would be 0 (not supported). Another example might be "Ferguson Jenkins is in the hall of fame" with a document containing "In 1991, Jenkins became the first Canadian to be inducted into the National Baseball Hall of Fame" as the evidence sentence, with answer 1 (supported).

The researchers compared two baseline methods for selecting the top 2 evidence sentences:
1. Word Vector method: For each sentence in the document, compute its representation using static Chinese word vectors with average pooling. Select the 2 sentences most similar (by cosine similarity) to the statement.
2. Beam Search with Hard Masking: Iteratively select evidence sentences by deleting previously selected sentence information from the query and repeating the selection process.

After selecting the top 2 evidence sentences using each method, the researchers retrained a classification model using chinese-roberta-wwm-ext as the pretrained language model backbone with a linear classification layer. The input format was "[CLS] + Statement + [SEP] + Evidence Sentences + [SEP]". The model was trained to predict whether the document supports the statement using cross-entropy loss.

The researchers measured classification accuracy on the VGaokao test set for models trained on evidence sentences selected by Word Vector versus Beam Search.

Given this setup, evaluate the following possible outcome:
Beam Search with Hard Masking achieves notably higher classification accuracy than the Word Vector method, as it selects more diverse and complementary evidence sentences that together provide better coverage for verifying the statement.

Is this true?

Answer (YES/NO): NO